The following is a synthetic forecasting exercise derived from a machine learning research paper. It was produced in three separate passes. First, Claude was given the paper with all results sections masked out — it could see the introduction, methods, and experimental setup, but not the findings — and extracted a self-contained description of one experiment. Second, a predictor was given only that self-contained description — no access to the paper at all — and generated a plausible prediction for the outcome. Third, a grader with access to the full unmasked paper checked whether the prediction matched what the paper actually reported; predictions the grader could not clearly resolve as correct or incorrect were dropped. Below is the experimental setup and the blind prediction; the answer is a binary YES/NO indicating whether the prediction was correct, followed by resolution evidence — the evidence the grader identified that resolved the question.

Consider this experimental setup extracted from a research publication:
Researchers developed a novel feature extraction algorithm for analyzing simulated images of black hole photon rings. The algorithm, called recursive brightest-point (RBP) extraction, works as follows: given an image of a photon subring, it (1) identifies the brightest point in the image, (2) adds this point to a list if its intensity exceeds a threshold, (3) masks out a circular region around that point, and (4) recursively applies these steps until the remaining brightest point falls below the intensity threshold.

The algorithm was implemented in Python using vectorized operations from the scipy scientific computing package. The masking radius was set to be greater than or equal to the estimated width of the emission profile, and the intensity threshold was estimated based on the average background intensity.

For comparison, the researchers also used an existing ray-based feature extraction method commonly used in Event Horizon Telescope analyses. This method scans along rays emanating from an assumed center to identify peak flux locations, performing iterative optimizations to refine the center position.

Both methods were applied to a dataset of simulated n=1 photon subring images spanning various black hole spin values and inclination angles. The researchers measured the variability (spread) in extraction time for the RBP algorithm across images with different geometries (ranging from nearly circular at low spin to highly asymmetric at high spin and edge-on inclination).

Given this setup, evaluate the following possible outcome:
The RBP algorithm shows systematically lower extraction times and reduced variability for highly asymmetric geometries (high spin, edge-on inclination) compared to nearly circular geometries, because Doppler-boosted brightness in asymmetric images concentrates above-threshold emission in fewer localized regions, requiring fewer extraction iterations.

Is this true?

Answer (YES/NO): NO